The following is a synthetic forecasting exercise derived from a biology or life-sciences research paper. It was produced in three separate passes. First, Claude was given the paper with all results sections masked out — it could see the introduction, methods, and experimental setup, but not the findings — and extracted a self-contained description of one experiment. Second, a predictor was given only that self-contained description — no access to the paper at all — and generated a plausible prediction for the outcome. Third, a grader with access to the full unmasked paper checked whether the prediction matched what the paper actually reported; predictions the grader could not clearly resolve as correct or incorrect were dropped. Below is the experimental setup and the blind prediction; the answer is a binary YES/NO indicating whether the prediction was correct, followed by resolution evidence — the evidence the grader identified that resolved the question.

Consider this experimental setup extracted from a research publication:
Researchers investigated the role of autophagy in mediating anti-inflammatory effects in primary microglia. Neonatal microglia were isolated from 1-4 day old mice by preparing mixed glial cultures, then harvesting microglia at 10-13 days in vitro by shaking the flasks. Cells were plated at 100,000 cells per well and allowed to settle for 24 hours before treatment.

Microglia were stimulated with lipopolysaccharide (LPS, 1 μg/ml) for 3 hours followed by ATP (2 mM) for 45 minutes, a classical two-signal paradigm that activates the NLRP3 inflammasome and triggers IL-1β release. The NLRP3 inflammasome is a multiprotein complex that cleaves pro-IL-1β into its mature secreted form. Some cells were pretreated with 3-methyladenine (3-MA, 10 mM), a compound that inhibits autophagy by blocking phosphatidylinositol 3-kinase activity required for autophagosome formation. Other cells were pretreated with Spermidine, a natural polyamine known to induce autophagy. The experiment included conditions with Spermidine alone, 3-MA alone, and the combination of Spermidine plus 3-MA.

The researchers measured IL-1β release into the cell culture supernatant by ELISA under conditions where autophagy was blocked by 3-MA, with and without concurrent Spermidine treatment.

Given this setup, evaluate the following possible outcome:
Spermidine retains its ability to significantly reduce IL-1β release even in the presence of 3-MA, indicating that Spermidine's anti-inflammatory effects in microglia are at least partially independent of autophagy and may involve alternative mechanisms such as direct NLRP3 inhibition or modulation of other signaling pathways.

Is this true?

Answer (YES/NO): NO